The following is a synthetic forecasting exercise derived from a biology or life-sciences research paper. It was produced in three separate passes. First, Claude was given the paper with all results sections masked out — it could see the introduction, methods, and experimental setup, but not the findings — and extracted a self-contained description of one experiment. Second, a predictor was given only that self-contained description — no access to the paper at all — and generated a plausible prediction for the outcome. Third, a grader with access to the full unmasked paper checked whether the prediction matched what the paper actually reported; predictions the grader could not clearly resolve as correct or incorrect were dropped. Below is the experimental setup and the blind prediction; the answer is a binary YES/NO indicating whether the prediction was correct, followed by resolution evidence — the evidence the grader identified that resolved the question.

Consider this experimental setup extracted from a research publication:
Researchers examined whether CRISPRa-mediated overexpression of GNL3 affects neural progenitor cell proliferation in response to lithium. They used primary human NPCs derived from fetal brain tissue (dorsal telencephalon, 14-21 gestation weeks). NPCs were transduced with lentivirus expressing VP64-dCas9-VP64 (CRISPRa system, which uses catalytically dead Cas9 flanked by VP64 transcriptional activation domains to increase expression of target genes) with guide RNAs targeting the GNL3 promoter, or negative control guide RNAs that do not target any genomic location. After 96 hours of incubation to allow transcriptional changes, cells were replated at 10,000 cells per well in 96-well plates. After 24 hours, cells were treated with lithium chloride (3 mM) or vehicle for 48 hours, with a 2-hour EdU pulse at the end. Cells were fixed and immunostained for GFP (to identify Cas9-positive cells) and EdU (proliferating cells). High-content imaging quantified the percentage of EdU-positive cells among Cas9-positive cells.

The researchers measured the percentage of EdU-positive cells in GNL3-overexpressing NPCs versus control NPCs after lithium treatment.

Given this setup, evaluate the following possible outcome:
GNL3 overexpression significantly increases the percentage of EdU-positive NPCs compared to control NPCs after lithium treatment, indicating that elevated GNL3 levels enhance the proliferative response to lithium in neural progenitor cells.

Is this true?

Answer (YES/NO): NO